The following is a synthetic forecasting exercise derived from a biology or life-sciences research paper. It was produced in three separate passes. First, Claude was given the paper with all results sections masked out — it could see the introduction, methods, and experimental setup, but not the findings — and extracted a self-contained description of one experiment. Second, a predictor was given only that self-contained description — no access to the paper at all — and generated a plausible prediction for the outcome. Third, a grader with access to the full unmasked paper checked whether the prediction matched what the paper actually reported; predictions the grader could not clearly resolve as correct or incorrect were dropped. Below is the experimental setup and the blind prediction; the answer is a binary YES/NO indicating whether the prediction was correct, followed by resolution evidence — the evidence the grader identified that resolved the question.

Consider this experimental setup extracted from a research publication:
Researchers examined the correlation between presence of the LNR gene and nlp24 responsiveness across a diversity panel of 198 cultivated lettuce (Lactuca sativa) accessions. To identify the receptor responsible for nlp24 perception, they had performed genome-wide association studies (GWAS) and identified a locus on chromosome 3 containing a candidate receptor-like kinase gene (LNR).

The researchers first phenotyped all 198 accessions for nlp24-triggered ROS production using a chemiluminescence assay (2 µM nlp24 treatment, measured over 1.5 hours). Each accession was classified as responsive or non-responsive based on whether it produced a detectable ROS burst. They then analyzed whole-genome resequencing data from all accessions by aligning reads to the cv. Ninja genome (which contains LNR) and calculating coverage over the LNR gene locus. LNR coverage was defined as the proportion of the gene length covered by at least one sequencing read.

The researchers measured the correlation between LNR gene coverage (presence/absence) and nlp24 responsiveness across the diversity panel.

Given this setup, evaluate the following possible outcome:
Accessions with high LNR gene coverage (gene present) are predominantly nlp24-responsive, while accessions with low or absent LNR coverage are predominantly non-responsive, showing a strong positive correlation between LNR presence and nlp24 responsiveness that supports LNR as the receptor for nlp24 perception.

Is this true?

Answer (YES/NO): YES